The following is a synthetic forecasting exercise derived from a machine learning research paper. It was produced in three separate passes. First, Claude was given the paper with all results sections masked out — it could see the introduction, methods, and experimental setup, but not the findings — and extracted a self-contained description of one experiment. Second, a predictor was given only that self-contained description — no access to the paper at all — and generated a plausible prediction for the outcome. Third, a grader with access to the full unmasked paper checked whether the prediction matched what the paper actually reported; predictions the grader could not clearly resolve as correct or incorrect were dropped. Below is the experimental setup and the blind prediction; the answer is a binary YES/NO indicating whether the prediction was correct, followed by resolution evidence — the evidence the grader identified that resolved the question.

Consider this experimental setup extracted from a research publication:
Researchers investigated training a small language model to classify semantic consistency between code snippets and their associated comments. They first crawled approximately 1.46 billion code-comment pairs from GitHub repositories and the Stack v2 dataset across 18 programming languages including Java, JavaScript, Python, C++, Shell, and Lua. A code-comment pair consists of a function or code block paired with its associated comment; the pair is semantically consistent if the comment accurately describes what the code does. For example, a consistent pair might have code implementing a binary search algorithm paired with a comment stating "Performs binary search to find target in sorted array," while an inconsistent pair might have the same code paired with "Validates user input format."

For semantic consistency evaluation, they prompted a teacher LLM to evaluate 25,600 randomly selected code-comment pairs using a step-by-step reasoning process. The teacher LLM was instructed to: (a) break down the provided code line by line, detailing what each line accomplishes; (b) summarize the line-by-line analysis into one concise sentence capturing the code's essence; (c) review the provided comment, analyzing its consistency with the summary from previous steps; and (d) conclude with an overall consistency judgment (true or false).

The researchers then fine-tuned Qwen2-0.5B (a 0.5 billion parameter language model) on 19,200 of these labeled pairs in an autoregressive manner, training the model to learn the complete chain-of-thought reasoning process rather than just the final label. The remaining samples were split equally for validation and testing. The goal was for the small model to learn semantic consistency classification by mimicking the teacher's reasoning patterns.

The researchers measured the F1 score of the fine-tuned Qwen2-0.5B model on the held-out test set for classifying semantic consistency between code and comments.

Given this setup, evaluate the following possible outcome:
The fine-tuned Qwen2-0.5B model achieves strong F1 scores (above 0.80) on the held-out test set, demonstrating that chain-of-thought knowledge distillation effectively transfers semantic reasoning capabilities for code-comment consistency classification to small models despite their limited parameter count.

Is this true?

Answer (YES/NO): YES